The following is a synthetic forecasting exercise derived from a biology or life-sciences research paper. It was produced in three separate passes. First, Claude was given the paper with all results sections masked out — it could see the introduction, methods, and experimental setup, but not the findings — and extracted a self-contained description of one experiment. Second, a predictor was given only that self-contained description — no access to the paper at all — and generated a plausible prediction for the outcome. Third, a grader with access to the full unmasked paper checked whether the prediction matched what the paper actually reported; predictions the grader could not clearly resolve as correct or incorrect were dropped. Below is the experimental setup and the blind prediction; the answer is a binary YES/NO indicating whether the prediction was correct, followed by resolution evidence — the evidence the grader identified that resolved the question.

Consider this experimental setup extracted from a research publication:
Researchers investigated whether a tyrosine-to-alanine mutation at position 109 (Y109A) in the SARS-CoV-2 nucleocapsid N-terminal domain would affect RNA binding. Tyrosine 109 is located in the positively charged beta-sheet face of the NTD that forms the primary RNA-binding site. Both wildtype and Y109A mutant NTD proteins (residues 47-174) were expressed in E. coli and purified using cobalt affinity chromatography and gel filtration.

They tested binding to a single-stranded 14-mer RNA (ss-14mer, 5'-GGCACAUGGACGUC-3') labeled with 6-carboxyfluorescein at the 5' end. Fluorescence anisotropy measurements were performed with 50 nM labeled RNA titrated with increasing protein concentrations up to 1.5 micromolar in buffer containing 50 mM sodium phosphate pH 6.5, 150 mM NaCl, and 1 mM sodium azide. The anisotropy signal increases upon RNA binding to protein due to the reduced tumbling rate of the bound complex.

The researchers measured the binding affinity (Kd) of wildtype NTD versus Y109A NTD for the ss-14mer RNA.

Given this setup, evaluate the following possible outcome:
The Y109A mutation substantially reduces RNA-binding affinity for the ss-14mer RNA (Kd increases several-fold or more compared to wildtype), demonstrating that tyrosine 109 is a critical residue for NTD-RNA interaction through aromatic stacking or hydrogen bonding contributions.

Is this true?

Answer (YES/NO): YES